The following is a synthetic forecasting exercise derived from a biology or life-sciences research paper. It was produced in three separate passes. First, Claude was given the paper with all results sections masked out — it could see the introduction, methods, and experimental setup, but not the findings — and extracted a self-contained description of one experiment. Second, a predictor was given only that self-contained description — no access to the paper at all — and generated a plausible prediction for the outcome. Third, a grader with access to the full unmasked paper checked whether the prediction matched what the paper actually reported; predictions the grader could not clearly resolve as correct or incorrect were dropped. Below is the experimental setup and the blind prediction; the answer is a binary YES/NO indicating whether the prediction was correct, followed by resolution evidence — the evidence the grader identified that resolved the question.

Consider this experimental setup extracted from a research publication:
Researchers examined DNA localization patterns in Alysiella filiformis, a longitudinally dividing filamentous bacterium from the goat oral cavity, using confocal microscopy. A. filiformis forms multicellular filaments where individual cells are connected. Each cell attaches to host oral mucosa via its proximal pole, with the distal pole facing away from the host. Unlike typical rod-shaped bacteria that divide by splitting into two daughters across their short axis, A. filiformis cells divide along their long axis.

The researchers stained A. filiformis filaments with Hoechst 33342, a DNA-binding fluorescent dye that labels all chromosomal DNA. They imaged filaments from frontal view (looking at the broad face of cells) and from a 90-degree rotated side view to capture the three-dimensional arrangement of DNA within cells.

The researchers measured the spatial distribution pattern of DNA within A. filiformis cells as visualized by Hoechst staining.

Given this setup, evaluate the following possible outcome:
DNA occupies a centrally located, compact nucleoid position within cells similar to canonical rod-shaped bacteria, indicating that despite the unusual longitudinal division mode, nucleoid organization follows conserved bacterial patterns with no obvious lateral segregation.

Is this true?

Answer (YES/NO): NO